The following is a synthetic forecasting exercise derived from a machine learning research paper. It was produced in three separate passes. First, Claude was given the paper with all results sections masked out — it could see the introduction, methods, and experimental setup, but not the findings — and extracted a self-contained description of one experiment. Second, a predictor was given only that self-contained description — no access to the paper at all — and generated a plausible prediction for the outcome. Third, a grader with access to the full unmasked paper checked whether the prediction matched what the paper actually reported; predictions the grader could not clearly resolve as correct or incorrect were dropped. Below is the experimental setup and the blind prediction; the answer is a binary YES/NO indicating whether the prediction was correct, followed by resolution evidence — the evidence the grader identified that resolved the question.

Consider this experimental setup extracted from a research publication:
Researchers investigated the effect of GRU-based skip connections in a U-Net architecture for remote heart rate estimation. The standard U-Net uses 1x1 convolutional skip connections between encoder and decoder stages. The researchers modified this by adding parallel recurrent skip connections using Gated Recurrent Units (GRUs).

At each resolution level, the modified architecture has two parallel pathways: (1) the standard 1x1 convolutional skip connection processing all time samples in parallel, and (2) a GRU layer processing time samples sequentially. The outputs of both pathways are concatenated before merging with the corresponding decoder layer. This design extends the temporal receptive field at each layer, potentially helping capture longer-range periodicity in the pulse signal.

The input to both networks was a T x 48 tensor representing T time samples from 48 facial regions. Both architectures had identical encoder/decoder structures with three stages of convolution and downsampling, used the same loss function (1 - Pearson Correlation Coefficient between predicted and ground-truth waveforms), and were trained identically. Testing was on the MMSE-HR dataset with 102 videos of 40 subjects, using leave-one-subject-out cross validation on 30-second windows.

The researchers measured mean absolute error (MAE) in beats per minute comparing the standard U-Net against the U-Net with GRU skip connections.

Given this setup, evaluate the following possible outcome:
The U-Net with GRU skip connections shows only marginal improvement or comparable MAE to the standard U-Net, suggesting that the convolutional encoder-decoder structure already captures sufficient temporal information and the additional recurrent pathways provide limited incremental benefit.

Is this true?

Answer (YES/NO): NO